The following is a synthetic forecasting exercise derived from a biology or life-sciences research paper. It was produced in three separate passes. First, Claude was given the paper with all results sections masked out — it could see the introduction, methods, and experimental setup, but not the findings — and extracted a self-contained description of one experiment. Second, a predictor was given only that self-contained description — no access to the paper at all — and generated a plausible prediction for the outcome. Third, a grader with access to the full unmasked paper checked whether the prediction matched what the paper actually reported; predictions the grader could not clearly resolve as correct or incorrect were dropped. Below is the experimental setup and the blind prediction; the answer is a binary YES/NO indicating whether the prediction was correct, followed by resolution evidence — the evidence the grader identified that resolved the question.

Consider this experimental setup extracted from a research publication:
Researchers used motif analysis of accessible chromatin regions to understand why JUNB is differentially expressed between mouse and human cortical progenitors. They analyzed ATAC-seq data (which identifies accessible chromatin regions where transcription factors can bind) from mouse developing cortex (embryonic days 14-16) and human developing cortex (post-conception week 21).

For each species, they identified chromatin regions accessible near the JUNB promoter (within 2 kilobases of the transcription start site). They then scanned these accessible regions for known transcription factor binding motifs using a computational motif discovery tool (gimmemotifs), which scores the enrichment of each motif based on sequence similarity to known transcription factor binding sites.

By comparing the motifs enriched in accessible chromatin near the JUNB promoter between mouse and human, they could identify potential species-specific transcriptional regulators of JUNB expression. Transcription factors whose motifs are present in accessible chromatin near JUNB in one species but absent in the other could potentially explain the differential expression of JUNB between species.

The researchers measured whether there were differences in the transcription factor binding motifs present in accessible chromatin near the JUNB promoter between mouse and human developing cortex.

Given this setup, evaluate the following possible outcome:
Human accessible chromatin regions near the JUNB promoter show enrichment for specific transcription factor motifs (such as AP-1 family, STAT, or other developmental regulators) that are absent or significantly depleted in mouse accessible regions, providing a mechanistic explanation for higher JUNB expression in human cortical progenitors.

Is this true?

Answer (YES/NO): NO